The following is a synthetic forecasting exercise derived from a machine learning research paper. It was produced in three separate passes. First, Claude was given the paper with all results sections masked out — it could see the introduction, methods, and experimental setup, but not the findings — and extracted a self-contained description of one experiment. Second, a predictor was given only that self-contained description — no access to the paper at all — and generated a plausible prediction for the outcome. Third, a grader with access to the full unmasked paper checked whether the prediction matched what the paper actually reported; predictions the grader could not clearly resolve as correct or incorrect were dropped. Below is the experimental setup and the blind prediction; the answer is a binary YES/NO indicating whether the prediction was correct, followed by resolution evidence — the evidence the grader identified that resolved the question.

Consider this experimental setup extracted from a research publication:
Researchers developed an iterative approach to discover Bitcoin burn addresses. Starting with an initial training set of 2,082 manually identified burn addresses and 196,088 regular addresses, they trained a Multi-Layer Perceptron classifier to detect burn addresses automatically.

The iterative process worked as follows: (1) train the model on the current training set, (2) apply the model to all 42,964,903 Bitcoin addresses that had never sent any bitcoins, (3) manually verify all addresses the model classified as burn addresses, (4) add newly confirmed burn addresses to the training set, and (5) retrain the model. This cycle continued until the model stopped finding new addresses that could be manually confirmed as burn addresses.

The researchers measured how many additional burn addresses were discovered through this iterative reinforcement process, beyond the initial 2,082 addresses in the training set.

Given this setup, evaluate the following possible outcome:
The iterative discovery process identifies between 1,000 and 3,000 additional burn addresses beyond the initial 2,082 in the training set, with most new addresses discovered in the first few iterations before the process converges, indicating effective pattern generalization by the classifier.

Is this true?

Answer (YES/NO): NO